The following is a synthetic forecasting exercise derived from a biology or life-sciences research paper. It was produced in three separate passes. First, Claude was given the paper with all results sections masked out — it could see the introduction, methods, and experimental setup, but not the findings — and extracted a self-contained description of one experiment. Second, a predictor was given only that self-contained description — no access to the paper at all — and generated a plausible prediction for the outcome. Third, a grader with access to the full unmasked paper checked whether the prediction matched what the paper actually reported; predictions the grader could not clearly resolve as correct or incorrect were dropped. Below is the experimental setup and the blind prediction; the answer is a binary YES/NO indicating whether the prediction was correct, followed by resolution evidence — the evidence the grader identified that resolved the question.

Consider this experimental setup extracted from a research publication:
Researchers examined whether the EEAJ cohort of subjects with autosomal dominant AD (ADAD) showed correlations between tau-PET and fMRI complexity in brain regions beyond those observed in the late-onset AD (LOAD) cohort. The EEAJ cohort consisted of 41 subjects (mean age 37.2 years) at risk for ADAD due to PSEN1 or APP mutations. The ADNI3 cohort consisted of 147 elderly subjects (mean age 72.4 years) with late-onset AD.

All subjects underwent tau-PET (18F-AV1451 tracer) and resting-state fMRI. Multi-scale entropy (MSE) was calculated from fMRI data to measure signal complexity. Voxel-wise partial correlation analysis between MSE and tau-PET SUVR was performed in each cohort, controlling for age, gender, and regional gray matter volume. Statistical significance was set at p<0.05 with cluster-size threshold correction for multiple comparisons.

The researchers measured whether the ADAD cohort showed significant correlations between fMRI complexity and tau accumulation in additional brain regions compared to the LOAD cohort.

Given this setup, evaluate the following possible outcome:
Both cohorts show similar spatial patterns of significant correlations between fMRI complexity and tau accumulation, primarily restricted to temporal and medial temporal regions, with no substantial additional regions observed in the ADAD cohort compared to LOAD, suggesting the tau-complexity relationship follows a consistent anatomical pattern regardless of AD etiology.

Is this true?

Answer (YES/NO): NO